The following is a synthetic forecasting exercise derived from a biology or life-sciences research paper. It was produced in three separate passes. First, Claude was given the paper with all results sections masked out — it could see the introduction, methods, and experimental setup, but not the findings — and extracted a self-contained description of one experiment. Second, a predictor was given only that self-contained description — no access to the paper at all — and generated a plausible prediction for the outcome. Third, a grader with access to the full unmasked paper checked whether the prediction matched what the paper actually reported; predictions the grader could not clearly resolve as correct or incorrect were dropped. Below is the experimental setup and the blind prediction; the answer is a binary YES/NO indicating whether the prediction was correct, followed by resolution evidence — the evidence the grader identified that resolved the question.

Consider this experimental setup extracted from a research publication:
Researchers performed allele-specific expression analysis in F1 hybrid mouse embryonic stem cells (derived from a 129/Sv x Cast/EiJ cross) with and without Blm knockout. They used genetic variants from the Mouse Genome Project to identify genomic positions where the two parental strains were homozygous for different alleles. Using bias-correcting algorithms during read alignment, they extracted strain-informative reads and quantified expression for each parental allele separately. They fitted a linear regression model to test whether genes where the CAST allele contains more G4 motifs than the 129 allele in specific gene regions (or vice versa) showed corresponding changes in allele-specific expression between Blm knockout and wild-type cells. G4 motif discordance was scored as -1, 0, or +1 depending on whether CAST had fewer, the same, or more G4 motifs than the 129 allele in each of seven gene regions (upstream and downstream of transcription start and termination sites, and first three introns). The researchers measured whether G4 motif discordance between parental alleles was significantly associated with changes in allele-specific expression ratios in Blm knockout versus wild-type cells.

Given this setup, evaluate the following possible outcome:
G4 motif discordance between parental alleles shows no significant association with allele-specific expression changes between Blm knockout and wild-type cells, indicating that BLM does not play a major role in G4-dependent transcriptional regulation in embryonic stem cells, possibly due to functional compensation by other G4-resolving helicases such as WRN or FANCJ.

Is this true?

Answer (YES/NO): NO